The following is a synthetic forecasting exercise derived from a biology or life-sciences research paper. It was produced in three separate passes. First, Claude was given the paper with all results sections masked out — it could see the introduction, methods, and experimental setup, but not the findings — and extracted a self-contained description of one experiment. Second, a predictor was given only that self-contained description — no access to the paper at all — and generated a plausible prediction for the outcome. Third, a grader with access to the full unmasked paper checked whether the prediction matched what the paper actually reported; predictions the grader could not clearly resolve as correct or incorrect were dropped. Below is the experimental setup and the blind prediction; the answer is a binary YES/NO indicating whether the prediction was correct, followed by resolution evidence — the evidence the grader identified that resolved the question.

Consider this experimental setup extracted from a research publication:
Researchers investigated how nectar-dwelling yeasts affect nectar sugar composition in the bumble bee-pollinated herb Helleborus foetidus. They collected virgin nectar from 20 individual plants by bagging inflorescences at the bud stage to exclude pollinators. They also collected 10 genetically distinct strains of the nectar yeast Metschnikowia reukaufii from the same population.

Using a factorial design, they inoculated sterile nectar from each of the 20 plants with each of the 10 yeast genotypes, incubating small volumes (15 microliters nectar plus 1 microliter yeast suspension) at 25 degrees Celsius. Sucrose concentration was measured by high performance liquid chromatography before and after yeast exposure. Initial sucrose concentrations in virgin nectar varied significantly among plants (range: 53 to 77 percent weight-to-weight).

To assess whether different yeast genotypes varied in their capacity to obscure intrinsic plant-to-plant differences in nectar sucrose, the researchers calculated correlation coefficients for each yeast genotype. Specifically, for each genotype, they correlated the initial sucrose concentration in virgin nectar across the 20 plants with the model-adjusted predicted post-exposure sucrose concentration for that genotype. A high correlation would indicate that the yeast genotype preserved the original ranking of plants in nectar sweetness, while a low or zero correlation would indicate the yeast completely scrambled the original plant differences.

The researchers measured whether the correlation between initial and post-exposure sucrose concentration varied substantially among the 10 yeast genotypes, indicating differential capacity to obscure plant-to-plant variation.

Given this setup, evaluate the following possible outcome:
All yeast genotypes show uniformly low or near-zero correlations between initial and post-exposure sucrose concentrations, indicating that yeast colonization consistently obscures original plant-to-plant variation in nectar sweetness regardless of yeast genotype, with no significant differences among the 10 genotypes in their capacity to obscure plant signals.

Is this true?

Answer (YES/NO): NO